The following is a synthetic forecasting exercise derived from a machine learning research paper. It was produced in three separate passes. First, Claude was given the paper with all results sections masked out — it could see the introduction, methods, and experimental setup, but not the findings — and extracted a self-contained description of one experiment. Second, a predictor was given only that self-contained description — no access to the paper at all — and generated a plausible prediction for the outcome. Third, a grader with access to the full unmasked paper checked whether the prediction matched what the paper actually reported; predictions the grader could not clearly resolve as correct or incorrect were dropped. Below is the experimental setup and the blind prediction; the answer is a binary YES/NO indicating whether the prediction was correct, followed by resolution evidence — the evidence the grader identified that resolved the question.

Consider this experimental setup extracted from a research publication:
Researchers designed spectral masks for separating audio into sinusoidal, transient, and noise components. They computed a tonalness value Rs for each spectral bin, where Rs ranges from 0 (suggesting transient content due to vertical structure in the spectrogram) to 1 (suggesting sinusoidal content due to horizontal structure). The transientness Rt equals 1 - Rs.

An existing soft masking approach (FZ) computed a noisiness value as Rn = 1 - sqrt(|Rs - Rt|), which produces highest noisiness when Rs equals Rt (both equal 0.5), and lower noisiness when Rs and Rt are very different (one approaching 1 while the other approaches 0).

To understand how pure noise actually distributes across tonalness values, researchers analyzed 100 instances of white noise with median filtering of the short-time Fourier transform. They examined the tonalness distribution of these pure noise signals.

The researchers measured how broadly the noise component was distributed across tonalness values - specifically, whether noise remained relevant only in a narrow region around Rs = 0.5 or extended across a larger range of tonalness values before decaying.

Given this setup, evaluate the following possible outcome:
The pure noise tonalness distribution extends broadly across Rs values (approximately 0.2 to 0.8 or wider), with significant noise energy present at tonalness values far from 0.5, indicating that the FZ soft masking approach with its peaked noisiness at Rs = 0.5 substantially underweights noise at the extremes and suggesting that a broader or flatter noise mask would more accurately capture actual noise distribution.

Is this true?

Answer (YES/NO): NO